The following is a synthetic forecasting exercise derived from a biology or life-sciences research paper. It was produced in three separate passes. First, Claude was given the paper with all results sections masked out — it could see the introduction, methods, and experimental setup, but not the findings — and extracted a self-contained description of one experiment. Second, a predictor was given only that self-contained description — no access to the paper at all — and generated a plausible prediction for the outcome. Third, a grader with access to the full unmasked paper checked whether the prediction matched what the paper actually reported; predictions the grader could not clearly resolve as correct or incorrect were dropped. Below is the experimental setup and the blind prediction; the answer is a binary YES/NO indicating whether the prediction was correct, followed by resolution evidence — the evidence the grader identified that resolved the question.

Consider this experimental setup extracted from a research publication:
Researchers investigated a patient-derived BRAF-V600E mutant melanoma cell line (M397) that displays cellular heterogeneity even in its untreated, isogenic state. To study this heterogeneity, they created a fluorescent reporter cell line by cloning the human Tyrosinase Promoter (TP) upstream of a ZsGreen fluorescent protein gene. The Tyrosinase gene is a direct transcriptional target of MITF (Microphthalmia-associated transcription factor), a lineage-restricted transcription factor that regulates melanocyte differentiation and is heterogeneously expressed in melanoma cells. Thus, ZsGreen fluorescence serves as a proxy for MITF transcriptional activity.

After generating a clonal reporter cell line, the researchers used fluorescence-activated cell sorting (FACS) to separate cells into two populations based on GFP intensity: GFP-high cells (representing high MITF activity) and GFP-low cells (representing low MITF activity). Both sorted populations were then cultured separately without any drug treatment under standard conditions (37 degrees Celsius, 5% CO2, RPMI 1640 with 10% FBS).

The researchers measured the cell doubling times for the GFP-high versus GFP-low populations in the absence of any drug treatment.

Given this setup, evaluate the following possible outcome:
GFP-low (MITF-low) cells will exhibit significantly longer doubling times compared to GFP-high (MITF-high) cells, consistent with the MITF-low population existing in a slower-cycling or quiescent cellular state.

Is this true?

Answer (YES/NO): YES